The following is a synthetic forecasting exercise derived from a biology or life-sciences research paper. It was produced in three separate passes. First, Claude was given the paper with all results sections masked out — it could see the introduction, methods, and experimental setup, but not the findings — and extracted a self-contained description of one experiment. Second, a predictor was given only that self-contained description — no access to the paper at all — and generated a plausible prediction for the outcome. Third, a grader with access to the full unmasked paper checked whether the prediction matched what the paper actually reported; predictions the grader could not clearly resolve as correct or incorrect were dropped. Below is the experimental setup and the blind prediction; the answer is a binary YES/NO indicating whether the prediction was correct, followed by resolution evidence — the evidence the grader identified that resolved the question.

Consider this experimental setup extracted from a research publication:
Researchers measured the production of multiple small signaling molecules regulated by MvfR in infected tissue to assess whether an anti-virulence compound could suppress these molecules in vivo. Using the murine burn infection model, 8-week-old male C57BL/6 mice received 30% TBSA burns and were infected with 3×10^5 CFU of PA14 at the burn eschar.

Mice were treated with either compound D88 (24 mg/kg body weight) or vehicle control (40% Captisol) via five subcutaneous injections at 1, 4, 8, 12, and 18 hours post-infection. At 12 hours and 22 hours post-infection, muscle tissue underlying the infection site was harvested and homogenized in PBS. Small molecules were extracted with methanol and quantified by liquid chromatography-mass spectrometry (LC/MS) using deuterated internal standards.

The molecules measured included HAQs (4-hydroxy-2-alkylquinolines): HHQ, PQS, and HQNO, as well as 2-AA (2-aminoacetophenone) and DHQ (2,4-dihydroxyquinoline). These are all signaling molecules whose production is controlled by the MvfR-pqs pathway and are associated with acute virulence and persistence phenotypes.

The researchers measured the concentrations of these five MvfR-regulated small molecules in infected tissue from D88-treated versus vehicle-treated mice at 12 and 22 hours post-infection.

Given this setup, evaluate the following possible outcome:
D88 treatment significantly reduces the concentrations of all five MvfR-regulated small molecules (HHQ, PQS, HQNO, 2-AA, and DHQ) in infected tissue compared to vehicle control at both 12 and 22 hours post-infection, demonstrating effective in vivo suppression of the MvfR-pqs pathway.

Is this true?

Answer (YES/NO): YES